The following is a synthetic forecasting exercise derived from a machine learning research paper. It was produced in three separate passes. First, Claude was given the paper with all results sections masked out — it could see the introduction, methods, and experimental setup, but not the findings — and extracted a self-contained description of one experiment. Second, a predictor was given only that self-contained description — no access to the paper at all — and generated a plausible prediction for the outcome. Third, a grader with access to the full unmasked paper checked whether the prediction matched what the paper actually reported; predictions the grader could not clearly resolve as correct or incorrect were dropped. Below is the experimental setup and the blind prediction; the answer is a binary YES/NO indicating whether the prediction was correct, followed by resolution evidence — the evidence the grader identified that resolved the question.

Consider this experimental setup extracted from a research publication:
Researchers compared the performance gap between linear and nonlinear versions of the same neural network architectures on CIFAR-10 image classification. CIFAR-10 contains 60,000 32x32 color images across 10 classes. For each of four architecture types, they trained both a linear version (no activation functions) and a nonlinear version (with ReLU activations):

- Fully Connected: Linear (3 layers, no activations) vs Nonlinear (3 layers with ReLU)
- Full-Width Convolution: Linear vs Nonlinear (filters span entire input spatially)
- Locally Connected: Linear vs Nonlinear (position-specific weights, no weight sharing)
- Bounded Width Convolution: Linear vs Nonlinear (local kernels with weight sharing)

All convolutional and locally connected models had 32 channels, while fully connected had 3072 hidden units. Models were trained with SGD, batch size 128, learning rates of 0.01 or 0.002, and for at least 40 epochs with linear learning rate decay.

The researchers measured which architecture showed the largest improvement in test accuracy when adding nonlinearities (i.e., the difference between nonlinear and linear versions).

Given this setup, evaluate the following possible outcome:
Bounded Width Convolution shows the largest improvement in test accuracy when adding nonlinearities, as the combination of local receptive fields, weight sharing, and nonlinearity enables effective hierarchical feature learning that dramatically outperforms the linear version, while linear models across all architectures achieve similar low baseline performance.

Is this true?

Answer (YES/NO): YES